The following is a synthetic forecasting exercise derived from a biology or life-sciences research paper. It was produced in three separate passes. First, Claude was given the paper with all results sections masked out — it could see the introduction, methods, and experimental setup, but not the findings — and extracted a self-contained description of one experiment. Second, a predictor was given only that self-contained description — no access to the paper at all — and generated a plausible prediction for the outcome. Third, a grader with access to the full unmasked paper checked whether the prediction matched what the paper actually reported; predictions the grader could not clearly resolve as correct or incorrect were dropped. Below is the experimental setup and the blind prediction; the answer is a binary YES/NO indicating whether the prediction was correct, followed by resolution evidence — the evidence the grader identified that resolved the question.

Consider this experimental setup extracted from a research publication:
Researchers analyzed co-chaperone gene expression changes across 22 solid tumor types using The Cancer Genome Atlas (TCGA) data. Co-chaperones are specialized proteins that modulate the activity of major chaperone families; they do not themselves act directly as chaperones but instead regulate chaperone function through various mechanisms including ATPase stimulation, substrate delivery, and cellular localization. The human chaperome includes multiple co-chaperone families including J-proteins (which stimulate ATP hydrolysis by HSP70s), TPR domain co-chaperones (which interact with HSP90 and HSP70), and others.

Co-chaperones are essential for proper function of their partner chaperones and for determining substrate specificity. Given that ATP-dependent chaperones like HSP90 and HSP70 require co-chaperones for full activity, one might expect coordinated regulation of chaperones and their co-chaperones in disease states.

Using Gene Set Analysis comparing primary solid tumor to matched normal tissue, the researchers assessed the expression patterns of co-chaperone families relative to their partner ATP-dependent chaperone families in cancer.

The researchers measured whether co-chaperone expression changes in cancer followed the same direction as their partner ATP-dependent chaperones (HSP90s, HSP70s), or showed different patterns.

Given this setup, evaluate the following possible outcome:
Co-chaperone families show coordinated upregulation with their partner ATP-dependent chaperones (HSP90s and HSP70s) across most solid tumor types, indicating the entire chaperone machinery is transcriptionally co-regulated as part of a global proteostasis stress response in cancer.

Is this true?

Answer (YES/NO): NO